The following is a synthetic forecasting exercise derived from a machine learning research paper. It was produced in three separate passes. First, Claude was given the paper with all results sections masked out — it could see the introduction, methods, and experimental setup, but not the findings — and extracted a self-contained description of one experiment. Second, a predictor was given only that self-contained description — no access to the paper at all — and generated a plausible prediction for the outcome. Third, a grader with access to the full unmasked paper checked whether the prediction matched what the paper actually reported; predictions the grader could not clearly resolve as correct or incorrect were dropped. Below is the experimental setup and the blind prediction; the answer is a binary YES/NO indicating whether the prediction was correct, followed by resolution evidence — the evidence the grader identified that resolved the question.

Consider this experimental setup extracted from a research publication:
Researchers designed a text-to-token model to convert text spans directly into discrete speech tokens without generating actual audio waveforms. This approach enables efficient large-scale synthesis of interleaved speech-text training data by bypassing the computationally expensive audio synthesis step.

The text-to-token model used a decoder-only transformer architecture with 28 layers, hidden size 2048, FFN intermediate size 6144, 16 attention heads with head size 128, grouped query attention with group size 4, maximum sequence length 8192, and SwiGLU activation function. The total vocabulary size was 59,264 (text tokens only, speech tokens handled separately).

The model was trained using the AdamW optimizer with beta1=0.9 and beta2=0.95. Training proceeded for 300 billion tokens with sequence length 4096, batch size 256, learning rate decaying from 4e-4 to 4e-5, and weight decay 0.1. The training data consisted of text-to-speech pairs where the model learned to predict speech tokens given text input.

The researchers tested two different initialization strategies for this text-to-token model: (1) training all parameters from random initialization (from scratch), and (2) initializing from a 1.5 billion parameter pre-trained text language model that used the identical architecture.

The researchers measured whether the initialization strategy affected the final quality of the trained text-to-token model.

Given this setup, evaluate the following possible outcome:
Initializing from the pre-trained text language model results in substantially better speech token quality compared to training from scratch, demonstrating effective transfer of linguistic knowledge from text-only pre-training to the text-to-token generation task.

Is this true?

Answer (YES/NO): NO